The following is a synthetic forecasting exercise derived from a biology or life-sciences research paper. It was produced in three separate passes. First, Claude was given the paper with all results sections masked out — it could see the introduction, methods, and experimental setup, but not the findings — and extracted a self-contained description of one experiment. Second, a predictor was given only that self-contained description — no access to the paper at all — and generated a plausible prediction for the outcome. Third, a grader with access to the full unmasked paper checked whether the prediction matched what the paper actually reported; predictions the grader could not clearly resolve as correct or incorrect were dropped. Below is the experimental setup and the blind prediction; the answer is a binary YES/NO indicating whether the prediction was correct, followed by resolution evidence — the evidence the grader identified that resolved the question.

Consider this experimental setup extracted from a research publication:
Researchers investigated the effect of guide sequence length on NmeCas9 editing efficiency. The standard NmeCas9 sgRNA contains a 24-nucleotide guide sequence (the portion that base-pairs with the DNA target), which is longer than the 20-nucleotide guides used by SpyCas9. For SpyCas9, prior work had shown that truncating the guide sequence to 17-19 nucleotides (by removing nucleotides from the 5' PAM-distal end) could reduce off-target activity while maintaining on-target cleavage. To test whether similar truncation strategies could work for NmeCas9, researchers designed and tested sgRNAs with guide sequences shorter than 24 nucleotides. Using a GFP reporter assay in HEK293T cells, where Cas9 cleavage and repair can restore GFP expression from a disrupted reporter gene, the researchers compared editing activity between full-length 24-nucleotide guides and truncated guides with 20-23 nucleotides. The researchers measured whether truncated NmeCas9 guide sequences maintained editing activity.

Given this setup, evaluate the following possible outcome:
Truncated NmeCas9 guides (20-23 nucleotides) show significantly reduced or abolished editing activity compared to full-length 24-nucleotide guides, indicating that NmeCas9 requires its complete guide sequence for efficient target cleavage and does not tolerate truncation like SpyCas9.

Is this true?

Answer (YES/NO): NO